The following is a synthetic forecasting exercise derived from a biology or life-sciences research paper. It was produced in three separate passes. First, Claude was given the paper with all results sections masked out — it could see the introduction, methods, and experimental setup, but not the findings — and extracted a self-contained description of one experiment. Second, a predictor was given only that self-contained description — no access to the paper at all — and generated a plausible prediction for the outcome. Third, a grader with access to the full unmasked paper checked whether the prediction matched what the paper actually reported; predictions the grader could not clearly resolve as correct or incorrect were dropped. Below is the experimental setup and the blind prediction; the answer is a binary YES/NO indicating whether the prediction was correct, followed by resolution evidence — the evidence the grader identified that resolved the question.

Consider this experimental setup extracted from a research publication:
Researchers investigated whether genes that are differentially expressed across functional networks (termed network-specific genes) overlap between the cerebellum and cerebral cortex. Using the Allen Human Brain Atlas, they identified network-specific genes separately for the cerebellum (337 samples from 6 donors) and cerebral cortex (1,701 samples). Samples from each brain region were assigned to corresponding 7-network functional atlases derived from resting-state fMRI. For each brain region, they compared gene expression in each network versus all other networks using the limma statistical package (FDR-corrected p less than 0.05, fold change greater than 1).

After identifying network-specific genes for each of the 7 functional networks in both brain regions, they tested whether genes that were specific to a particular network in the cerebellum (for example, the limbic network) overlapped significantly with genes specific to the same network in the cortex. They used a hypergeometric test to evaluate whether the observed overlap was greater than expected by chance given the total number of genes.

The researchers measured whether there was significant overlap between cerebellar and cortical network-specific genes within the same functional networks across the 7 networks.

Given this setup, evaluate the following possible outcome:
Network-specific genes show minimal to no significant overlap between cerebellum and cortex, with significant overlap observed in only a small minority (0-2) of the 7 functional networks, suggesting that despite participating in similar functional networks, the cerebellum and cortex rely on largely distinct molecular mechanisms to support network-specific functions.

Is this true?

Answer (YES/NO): YES